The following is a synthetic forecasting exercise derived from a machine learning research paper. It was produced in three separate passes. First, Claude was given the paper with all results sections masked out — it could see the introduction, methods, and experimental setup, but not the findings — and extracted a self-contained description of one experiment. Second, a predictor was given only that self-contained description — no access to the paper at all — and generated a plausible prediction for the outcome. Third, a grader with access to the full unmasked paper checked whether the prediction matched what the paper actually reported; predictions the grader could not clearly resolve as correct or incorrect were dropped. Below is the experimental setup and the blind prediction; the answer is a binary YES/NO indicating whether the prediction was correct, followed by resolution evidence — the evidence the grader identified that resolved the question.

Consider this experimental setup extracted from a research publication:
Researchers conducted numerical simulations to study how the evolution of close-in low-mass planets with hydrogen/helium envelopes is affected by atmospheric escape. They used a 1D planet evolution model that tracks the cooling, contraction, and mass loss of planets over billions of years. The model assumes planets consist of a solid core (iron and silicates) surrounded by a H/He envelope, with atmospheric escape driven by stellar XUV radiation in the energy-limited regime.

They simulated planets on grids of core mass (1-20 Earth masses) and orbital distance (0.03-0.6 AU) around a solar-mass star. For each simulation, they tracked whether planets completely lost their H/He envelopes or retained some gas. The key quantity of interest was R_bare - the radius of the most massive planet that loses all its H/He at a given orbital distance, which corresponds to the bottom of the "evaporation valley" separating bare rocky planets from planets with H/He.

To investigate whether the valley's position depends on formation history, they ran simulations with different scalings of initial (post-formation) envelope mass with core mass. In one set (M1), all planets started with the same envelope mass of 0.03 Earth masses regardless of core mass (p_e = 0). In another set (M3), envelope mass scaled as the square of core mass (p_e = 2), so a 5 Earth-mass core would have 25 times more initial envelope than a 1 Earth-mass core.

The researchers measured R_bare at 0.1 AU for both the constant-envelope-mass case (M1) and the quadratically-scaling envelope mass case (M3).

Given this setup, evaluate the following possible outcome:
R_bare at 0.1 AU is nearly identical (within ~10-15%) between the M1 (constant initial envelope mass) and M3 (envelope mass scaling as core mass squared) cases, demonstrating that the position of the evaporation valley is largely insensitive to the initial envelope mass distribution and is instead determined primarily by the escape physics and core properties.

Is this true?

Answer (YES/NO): YES